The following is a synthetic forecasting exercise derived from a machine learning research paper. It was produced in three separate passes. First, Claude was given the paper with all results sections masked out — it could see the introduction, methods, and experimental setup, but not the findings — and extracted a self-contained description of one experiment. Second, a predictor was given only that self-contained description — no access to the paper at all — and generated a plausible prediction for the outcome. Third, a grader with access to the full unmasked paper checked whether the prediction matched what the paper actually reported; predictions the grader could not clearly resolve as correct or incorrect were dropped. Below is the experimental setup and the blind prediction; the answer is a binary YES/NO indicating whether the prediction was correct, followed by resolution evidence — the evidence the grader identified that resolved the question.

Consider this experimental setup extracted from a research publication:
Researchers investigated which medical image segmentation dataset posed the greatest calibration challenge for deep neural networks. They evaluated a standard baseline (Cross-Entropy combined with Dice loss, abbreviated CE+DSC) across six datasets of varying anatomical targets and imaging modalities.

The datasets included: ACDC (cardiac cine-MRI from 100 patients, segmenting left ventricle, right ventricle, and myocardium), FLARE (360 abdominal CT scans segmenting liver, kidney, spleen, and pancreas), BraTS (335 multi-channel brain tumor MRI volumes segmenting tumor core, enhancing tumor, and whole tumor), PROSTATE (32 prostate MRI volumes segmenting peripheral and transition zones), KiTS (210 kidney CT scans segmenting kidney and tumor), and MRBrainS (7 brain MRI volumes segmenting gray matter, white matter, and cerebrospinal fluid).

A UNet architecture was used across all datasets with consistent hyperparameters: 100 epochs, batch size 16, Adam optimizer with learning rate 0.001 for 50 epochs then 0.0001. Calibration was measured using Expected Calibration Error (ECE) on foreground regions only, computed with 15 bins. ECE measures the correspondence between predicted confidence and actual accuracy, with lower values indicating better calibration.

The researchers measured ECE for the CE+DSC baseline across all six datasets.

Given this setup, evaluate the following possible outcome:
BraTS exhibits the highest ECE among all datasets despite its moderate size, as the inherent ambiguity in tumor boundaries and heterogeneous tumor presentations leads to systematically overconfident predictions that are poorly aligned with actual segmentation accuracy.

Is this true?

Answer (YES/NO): NO